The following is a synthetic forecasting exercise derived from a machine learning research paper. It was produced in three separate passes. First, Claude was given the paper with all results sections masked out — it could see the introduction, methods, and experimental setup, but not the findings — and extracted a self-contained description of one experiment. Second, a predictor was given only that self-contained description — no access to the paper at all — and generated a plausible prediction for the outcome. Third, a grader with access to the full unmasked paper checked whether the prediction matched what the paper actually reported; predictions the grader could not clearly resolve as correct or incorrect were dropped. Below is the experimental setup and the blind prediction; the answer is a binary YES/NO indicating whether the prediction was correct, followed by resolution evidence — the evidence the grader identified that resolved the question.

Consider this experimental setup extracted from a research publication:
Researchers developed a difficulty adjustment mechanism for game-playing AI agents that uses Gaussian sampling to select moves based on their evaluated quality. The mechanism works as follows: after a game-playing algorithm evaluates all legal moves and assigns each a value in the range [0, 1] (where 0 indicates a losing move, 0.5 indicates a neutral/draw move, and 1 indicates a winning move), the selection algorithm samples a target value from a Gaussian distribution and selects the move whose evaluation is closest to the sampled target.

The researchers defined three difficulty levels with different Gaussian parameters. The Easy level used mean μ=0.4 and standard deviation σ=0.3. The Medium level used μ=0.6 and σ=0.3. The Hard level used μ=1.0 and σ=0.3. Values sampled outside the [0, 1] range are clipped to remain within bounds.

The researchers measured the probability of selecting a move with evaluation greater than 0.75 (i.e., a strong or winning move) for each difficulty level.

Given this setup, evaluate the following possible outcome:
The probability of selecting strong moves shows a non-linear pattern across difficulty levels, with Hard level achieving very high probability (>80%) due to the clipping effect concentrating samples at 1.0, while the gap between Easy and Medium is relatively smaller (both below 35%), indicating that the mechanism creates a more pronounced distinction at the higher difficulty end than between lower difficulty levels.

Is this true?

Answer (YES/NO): NO